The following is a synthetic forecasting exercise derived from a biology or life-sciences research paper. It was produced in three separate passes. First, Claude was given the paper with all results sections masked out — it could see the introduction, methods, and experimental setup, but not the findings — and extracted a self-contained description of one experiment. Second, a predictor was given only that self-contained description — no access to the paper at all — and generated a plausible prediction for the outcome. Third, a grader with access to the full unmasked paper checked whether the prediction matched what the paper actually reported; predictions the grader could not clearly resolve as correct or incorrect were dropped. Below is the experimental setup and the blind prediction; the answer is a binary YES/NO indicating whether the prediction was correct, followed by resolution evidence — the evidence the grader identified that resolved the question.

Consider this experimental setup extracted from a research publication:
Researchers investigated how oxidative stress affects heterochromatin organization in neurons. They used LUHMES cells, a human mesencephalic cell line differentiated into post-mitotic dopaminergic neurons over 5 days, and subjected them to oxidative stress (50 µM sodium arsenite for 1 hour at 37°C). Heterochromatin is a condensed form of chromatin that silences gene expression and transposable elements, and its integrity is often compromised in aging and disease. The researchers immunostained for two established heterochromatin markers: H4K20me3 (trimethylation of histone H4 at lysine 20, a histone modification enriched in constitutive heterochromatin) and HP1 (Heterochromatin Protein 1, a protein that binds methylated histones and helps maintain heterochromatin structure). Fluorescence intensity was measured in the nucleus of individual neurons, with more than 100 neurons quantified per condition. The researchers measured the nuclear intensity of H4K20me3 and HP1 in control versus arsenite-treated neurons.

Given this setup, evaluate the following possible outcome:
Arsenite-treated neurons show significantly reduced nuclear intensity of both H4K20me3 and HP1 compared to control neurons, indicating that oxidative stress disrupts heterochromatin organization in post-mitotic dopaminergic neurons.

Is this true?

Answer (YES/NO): NO